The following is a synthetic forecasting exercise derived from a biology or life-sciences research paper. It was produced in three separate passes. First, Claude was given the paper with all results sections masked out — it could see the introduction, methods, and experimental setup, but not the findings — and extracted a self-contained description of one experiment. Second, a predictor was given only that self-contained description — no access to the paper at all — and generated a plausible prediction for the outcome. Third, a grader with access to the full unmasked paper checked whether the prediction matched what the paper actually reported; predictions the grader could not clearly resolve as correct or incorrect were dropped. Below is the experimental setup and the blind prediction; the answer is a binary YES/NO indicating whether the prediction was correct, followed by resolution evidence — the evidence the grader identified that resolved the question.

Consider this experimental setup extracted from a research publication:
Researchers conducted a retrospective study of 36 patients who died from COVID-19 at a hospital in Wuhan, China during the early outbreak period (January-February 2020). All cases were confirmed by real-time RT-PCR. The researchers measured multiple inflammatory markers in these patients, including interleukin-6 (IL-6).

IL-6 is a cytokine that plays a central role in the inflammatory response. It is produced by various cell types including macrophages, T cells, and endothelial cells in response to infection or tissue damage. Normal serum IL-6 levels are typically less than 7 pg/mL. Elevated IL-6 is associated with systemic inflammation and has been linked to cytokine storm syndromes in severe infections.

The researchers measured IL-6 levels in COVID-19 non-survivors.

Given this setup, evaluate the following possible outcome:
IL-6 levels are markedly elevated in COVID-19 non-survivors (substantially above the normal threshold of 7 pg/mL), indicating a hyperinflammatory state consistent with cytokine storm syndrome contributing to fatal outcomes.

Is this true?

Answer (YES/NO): YES